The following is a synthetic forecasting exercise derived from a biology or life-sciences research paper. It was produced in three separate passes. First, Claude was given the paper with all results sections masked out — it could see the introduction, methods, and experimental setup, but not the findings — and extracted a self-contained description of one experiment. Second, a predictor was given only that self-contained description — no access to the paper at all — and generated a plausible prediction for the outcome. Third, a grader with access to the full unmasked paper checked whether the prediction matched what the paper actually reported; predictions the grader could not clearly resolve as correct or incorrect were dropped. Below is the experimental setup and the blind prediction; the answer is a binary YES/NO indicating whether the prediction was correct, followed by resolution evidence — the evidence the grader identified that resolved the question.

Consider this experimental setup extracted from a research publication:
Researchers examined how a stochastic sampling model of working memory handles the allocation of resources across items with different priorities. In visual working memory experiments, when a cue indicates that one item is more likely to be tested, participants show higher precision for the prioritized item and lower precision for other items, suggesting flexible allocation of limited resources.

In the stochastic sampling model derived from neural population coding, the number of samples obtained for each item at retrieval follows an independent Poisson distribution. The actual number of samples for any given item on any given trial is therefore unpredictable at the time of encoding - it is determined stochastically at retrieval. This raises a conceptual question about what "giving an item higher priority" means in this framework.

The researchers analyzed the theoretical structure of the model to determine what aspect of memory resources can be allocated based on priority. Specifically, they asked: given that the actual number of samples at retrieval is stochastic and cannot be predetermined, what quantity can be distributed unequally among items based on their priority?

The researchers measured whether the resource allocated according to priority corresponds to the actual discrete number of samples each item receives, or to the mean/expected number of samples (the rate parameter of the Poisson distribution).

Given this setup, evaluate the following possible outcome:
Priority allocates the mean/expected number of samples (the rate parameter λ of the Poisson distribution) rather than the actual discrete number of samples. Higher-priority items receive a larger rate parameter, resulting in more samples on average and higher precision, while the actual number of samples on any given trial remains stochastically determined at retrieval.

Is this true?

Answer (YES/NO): YES